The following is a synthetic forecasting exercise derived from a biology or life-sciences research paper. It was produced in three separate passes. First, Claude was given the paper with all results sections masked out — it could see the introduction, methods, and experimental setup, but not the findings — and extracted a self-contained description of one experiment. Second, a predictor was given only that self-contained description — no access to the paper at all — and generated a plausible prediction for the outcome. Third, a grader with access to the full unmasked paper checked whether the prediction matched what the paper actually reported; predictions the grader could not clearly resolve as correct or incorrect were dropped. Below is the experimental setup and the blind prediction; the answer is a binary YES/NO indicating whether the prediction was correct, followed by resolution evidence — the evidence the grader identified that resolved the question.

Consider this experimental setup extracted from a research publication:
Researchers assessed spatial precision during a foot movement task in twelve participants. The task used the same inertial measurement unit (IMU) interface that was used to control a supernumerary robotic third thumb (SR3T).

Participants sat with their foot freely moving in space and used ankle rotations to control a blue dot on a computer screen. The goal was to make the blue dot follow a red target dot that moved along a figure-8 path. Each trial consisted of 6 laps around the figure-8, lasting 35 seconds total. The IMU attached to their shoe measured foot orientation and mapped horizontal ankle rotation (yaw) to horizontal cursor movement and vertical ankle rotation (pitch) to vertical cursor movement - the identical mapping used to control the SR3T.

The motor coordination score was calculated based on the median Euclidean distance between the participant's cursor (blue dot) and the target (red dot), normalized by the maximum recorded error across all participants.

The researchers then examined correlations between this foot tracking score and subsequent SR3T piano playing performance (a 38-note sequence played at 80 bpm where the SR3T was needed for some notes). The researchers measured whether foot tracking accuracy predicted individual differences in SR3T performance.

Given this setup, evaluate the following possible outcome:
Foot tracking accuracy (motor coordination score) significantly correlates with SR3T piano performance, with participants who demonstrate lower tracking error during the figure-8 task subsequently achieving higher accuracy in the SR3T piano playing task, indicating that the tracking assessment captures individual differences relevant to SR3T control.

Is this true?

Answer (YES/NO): NO